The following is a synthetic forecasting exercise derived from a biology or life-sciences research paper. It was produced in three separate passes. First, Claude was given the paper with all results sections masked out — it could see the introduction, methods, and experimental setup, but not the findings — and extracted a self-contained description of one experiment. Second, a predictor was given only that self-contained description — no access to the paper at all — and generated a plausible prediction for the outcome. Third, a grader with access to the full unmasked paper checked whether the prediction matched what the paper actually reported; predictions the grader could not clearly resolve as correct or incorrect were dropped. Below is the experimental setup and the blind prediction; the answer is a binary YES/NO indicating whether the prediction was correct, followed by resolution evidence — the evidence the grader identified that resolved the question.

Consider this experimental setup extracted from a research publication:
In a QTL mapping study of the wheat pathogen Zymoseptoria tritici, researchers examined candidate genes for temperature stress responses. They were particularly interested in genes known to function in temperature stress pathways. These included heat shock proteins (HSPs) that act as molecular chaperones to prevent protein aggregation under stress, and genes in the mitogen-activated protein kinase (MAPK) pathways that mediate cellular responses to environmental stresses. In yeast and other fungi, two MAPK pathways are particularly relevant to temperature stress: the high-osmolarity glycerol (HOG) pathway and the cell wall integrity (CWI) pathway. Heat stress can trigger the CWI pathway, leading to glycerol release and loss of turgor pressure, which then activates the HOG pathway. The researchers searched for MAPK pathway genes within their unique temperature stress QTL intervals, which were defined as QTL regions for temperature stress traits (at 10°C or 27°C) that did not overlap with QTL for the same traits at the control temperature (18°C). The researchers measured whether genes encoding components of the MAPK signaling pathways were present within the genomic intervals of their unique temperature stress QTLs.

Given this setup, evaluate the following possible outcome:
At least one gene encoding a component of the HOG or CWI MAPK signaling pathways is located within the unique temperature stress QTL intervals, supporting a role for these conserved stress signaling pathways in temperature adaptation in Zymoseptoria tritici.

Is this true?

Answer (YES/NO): YES